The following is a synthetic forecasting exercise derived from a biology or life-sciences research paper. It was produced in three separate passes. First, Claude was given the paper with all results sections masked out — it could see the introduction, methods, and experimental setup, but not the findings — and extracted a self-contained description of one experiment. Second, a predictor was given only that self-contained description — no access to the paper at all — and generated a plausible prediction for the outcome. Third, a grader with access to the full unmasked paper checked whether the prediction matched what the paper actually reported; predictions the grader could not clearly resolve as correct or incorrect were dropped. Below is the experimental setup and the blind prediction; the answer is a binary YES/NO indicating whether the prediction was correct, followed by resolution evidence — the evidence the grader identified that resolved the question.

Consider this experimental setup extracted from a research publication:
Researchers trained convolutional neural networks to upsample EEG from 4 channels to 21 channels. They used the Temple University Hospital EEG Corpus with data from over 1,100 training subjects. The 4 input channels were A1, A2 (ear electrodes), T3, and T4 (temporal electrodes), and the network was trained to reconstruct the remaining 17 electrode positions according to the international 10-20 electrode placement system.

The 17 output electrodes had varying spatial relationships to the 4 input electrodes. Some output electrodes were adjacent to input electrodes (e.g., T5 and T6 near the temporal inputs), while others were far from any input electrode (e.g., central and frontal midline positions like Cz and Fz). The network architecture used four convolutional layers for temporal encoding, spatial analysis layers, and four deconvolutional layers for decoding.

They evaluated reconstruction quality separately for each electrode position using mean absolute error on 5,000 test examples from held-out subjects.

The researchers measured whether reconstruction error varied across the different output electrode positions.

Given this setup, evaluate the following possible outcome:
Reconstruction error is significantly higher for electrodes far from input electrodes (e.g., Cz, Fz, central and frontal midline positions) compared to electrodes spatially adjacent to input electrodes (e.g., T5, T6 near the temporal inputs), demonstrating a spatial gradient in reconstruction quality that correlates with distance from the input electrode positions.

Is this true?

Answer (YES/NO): NO